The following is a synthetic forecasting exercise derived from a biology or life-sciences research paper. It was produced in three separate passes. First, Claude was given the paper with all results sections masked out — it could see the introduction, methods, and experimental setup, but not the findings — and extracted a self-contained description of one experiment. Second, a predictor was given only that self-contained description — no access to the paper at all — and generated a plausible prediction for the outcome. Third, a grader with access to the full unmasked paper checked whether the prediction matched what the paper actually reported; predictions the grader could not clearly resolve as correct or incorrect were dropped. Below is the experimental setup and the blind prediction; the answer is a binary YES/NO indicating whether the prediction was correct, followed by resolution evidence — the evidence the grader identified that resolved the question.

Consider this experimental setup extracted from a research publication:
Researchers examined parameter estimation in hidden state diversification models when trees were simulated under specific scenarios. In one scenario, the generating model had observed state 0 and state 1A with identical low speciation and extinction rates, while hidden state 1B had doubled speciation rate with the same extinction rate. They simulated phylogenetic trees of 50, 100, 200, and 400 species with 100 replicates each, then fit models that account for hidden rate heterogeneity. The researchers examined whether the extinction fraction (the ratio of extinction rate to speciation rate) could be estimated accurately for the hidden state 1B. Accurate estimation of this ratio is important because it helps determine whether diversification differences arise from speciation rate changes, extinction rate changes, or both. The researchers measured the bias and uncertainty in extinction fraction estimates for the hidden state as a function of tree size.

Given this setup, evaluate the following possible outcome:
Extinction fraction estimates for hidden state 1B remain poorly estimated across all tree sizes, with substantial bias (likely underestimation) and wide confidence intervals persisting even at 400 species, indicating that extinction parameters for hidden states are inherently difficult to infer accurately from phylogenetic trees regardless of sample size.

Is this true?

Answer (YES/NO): NO